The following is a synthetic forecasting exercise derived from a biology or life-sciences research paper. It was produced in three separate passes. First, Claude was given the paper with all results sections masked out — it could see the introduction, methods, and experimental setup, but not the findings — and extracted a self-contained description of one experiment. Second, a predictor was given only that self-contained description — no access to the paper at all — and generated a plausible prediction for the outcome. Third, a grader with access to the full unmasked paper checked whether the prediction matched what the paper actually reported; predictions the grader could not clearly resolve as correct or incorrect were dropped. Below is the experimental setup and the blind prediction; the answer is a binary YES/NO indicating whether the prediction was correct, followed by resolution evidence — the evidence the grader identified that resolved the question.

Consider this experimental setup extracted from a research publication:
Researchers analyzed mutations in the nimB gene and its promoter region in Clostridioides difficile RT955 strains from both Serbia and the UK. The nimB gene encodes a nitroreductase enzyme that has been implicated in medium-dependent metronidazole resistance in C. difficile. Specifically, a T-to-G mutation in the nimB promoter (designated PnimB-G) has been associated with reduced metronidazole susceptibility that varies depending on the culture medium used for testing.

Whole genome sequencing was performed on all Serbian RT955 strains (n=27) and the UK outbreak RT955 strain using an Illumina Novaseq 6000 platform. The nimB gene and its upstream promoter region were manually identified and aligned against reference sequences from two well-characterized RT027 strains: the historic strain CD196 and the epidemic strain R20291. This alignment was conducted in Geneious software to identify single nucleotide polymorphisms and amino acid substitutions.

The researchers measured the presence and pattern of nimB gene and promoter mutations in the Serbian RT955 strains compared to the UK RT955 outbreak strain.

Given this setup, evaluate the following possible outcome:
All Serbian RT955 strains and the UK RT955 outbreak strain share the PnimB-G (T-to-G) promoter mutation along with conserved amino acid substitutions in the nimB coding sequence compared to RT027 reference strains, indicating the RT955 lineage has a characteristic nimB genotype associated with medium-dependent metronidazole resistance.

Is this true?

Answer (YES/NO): YES